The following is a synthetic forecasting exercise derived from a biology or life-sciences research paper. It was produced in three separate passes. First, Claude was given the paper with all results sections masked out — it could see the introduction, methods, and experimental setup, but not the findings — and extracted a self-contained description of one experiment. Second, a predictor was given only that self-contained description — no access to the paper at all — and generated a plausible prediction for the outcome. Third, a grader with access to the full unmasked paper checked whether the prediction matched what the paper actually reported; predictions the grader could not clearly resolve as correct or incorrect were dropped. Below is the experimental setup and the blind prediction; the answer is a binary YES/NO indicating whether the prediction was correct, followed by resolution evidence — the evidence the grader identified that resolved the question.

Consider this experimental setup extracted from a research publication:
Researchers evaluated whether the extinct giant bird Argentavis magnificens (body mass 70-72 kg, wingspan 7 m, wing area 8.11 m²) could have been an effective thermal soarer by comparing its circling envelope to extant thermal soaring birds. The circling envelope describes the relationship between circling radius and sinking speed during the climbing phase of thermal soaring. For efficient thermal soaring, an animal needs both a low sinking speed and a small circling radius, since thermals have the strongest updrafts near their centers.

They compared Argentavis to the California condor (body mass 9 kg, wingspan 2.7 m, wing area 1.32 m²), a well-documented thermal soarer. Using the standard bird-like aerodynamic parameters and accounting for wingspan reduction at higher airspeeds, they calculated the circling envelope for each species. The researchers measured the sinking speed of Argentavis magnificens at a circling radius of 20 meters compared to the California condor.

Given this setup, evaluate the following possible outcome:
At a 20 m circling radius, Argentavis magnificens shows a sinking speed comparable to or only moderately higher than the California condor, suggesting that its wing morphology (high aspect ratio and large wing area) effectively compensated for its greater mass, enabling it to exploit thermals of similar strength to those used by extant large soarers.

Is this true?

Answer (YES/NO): YES